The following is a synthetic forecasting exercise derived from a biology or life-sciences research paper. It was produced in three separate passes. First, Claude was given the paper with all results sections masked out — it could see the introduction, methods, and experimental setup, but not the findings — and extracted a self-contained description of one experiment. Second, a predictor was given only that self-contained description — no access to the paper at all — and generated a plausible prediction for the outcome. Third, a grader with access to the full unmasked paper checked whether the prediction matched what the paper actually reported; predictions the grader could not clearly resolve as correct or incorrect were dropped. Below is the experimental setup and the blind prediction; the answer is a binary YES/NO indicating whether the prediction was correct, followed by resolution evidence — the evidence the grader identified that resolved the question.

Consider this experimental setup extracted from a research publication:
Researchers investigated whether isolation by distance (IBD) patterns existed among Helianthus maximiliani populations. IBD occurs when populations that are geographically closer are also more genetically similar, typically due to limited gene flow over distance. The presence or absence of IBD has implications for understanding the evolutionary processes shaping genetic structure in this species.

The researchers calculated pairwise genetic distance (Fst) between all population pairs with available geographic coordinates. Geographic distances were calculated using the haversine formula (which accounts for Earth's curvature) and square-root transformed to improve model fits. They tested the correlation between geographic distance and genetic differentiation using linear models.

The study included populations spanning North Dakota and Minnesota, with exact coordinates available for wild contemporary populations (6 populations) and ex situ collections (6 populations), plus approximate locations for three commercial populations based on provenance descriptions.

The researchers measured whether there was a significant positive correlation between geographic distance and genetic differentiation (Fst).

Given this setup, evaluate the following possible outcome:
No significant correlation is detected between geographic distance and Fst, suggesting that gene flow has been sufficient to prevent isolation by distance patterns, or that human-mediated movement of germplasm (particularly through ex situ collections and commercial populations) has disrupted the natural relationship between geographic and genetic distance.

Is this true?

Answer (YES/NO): YES